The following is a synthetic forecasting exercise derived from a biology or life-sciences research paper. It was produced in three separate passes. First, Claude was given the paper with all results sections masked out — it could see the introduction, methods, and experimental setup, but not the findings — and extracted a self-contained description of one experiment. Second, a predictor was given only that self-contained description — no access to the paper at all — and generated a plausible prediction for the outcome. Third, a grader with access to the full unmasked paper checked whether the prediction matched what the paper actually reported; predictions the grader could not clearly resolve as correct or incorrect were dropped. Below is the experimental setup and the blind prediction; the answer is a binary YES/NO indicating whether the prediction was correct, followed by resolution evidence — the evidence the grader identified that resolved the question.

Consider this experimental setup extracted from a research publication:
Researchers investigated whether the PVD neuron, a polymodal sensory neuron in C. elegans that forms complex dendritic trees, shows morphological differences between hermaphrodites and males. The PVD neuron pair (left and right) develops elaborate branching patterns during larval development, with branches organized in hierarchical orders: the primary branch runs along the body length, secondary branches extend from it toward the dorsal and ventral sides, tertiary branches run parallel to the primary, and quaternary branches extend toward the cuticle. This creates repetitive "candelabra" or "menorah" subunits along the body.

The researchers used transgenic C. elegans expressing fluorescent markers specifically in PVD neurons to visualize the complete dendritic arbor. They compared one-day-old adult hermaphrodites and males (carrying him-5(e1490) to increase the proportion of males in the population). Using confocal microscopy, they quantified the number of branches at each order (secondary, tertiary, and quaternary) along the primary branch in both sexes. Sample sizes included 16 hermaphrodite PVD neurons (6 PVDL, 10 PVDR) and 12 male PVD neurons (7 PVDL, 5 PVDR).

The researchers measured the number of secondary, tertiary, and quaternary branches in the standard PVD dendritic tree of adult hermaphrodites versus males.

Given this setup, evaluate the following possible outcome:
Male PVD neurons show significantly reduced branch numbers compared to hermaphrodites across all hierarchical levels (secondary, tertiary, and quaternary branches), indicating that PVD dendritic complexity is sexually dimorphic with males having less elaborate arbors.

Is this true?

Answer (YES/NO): NO